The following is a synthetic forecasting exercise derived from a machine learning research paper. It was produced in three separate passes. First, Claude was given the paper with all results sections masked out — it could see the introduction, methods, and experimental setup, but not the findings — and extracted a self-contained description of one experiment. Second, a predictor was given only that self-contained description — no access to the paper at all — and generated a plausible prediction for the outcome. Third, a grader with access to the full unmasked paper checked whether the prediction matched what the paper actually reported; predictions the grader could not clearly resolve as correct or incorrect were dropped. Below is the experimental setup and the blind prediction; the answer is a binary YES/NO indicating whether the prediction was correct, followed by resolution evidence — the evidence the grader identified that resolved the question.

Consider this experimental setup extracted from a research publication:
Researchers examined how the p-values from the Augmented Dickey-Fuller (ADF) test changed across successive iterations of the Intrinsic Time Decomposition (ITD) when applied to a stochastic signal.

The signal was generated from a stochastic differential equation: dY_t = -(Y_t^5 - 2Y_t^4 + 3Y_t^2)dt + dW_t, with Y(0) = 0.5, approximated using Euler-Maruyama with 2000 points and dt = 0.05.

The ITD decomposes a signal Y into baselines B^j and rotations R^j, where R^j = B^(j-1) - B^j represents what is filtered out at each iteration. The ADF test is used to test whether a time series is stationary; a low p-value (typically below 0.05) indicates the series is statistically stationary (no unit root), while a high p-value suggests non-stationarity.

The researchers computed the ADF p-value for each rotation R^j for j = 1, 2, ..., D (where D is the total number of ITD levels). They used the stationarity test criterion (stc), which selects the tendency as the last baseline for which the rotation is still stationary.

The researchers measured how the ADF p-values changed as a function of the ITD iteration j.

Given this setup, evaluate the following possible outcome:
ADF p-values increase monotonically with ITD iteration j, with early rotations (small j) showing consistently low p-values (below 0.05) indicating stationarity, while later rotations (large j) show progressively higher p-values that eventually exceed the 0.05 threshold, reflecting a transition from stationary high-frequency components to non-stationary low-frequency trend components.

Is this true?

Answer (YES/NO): NO